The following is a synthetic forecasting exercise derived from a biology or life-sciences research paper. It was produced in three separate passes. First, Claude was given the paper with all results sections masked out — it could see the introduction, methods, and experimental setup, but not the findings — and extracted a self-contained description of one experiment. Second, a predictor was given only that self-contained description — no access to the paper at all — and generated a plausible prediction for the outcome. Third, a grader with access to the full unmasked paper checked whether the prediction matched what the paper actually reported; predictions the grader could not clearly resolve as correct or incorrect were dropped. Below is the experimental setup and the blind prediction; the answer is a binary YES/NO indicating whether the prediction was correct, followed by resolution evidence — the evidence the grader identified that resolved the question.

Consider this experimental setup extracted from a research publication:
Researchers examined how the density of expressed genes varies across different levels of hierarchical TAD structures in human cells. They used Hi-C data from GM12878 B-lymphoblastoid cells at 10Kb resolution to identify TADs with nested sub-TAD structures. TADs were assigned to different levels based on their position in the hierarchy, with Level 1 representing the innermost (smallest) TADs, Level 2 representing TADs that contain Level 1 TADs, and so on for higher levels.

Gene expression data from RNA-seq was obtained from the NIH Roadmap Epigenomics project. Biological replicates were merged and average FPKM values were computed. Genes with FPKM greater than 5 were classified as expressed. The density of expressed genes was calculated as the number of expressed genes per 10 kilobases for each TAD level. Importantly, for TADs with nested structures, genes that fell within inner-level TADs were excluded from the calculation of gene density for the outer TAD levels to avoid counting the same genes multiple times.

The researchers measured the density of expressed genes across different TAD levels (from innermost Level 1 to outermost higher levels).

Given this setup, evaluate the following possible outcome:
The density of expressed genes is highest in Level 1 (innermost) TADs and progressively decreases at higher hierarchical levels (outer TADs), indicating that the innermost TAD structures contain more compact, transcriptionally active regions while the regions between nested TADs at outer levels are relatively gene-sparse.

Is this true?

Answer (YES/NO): NO